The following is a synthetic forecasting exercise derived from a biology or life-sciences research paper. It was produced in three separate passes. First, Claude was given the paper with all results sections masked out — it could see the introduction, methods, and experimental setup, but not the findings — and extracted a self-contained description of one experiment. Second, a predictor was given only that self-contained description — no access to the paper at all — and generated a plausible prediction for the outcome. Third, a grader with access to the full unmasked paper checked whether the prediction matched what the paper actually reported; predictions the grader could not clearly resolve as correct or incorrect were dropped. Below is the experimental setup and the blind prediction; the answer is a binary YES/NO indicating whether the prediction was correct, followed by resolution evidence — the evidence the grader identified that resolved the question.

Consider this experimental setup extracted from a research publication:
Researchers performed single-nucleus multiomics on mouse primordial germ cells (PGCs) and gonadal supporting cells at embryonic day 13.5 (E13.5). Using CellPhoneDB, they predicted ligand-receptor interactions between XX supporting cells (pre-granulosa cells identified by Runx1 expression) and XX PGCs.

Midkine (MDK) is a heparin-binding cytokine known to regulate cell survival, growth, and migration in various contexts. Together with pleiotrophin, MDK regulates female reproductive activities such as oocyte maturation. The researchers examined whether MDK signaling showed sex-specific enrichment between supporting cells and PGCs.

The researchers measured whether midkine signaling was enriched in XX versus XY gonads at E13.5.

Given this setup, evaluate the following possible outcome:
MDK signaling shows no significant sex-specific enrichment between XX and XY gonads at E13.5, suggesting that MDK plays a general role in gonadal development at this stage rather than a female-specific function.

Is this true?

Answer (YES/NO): NO